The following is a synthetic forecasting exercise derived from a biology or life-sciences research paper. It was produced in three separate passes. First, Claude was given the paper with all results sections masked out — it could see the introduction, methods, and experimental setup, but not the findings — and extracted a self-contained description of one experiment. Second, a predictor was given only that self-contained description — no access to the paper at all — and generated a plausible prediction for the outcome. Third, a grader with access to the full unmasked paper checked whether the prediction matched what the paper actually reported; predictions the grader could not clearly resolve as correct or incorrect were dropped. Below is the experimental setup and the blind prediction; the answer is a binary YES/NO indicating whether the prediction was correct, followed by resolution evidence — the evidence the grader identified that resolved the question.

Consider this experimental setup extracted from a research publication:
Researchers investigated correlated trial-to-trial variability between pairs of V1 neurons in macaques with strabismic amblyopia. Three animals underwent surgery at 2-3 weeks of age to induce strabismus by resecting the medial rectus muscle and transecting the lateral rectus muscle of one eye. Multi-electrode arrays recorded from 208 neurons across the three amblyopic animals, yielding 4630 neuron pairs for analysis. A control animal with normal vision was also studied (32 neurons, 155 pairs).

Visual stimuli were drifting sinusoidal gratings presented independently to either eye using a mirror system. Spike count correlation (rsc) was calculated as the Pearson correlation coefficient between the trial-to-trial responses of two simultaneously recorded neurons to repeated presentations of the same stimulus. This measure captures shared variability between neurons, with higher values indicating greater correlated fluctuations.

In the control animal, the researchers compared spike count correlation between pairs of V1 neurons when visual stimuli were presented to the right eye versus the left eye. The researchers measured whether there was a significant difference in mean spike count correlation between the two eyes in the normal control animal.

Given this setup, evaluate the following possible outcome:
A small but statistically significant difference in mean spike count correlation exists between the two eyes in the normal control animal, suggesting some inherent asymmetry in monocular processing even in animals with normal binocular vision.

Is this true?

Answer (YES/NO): NO